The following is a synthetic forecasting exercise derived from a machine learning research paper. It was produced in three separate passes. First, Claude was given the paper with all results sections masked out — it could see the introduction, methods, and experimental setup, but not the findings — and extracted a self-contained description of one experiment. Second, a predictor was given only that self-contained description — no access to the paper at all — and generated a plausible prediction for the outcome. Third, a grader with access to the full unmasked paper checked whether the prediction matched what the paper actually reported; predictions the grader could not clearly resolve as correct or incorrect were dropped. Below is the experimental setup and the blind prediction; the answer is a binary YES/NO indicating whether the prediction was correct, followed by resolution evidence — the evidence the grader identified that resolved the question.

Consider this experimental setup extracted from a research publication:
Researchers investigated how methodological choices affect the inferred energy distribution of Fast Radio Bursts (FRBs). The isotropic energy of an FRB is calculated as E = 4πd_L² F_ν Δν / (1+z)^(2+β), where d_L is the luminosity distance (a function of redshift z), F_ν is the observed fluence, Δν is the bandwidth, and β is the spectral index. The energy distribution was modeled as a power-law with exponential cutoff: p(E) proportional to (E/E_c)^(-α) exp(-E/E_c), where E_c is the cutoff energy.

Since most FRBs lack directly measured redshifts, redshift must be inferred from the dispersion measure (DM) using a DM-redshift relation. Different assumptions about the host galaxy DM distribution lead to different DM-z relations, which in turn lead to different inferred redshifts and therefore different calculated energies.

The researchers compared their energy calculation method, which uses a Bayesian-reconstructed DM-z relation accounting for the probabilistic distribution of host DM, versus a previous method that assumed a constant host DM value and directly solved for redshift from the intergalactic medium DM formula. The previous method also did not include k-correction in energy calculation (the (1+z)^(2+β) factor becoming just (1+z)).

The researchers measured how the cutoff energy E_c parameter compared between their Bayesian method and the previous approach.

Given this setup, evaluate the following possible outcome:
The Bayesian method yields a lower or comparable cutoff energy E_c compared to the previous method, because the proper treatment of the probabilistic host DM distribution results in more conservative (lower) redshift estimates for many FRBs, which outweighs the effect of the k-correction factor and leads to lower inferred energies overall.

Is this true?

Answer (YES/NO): NO